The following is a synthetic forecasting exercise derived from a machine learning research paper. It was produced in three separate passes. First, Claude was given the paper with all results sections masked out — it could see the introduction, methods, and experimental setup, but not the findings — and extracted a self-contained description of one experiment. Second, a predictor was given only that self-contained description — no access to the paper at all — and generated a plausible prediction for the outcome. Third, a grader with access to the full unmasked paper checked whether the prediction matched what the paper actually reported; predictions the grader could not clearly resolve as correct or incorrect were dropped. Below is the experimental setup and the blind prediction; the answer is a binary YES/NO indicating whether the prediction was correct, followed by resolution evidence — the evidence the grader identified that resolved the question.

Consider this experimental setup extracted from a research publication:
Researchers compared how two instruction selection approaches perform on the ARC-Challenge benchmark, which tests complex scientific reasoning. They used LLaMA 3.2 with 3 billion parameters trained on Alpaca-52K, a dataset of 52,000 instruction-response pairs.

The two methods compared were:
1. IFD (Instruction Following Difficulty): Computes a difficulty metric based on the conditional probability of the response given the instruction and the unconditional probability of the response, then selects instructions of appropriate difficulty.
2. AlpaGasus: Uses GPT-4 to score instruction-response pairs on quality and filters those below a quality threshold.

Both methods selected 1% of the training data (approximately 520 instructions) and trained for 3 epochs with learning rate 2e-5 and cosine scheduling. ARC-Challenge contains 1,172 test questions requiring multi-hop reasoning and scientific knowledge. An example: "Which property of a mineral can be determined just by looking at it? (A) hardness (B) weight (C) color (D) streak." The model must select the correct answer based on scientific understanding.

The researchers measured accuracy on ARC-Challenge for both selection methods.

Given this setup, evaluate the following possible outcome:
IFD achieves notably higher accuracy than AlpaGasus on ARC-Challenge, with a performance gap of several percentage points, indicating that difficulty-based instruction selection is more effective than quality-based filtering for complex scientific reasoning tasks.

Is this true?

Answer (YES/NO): NO